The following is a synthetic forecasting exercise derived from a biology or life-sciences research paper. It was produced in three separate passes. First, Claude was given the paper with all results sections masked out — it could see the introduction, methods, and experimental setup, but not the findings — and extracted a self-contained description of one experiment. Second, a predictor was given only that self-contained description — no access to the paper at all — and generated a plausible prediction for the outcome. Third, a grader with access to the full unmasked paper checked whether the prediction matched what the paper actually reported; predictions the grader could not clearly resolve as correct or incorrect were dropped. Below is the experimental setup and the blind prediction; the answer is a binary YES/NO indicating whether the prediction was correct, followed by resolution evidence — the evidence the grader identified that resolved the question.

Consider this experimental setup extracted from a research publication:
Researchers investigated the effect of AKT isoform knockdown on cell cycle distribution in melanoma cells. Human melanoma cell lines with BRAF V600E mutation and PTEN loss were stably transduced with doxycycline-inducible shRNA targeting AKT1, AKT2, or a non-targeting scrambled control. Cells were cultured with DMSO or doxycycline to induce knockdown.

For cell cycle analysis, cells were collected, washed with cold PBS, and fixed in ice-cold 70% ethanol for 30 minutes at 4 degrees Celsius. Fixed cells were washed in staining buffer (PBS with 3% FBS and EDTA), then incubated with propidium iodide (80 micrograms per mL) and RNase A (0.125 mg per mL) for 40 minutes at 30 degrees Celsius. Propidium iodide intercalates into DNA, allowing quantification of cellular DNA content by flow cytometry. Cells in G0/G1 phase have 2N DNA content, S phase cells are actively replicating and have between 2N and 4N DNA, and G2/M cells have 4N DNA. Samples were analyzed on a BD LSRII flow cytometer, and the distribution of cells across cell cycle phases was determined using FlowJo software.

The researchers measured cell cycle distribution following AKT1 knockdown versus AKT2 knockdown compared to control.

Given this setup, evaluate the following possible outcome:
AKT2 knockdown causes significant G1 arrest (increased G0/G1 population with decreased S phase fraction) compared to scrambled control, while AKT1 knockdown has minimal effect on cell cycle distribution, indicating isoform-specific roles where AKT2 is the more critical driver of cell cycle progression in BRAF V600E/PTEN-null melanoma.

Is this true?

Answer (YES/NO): NO